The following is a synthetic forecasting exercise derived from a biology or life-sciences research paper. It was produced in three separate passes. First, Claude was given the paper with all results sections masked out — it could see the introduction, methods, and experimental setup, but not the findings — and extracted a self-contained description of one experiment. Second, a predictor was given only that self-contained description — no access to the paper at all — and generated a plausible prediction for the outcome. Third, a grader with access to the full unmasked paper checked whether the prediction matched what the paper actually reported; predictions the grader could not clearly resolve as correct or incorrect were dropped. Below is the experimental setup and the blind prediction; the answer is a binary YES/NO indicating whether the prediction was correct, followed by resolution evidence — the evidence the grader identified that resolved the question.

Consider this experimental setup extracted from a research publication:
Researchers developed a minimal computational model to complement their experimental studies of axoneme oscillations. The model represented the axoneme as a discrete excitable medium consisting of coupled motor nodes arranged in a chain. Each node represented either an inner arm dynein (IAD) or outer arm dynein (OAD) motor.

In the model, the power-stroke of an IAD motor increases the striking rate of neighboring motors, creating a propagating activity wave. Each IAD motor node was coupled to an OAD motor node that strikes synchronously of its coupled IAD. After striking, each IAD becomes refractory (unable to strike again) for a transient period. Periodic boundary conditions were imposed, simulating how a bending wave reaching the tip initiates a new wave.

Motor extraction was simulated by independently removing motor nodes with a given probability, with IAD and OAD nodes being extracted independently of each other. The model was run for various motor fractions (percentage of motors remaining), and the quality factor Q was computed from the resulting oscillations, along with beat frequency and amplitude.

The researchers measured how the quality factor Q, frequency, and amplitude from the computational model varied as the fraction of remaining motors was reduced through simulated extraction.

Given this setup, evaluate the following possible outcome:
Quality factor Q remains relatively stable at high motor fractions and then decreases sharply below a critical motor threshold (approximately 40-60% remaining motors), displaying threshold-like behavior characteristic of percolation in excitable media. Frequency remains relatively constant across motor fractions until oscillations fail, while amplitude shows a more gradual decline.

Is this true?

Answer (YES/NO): NO